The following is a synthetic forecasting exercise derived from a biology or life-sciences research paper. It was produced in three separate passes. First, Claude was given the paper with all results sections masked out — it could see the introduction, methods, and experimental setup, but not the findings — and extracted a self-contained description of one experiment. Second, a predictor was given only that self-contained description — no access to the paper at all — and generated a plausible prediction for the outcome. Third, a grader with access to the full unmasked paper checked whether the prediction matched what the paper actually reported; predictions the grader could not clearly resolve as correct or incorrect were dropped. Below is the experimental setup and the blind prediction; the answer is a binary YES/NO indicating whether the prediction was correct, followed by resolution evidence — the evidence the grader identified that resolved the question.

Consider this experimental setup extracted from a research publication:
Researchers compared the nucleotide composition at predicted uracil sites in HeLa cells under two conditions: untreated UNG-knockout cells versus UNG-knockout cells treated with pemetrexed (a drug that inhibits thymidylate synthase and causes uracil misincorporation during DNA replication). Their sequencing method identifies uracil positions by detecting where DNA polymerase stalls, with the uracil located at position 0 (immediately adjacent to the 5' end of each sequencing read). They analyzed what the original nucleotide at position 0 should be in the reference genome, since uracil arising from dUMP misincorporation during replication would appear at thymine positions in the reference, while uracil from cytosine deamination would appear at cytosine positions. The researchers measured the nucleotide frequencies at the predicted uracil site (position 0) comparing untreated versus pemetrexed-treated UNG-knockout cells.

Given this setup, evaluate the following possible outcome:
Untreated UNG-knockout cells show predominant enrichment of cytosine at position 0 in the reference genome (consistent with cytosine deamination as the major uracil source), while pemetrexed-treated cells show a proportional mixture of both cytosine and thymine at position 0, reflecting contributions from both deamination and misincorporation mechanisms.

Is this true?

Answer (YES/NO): NO